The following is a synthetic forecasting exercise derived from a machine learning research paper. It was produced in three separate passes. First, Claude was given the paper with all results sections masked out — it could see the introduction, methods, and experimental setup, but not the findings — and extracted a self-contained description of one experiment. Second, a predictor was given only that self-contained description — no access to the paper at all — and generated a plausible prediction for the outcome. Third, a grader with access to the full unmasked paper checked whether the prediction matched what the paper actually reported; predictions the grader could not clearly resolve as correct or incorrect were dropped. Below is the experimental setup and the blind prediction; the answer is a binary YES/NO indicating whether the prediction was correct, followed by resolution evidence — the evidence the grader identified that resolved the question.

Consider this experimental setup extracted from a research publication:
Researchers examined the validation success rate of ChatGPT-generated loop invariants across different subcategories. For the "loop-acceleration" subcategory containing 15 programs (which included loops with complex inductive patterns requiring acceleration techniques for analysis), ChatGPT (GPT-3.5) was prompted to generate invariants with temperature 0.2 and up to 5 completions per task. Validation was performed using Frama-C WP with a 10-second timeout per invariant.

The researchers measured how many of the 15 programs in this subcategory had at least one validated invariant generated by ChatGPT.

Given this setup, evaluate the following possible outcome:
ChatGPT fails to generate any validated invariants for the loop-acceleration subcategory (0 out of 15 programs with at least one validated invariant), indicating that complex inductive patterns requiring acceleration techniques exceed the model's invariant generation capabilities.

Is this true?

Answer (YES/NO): NO